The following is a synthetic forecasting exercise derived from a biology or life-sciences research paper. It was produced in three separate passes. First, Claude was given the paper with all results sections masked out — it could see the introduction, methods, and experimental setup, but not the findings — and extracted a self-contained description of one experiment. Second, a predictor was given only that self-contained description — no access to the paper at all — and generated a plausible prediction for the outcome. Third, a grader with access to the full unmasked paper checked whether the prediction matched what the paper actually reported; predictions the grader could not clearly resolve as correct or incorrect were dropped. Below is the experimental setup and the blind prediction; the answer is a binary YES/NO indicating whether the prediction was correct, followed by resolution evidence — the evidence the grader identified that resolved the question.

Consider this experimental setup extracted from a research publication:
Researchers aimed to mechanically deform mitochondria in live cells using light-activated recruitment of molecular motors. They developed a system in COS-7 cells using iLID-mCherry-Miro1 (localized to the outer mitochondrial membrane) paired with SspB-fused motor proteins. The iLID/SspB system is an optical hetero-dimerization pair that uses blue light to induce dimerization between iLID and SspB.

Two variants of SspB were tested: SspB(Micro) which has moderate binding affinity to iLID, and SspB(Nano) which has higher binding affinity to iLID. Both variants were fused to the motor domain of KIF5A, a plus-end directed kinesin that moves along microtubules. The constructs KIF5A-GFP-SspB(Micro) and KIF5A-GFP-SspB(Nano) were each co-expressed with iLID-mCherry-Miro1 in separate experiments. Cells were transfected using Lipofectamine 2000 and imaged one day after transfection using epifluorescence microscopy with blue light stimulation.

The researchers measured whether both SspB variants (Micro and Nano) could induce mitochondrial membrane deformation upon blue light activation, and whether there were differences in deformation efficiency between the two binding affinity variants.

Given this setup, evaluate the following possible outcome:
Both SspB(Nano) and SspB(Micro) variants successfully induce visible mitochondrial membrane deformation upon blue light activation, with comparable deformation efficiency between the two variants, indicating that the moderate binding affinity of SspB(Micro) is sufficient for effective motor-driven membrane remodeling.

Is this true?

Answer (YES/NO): YES